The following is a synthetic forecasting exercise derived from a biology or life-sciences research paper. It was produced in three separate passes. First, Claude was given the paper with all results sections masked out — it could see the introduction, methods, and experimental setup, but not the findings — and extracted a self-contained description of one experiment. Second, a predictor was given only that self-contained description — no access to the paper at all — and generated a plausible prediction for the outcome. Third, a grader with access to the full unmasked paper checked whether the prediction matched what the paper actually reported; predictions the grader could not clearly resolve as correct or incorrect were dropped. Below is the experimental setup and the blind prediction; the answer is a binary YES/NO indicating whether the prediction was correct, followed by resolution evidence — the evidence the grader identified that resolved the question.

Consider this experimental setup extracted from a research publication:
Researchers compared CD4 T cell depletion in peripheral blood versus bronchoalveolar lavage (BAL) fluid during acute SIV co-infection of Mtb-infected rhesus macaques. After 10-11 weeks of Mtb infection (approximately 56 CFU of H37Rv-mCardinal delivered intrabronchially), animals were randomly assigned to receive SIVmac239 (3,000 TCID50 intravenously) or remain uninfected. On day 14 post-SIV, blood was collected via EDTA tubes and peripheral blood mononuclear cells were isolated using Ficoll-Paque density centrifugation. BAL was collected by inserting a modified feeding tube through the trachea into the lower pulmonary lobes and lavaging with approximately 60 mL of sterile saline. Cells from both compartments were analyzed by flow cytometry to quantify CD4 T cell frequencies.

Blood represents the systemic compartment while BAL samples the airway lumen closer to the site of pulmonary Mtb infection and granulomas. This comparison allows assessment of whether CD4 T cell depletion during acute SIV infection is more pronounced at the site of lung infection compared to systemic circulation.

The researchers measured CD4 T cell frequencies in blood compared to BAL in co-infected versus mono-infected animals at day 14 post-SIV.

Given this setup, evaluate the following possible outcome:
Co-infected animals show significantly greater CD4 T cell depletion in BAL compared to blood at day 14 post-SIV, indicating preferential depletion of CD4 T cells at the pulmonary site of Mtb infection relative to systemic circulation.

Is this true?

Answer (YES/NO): NO